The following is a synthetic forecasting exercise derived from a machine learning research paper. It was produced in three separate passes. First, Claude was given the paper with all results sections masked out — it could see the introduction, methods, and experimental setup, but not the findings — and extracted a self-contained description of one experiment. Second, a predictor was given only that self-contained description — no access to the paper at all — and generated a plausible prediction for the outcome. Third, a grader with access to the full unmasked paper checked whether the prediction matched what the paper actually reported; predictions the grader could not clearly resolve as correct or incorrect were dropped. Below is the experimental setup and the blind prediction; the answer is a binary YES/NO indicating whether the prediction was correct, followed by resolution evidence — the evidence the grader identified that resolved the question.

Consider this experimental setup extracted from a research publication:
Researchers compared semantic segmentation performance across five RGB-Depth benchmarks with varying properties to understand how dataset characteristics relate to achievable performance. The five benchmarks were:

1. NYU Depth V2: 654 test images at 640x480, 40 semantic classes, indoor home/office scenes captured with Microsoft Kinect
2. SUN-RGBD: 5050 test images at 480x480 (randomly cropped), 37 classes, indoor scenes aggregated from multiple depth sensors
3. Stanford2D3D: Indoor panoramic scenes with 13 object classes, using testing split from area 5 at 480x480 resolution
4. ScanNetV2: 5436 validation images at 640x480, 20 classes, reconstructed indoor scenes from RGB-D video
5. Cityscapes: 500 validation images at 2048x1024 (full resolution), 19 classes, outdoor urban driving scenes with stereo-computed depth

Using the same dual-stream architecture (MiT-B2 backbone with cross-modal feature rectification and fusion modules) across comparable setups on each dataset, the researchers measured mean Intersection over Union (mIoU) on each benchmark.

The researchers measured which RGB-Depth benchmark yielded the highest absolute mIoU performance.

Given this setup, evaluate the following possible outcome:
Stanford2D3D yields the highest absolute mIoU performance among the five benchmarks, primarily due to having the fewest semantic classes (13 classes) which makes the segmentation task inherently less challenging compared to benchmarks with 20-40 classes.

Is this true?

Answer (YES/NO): NO